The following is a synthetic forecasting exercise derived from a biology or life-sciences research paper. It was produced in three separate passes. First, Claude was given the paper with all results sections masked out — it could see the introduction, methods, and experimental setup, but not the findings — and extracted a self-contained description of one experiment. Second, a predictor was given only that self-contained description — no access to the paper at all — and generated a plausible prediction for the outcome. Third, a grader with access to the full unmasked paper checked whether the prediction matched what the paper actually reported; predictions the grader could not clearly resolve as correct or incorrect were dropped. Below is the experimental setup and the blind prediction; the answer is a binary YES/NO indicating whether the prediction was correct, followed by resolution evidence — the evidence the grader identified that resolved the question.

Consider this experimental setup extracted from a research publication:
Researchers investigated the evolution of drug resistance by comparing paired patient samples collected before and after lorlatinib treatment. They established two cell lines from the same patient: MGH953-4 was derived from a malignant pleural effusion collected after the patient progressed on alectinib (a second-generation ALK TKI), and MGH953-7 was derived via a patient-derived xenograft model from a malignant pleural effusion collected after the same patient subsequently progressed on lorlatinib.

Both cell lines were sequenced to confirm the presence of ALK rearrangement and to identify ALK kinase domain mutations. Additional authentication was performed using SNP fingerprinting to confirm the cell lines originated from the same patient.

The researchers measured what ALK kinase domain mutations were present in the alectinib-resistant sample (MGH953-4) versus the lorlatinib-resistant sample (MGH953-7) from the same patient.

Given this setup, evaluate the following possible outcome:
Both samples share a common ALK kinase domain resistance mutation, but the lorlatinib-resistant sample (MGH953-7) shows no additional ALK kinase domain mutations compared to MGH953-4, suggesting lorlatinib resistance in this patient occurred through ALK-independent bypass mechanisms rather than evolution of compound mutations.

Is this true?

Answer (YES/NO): NO